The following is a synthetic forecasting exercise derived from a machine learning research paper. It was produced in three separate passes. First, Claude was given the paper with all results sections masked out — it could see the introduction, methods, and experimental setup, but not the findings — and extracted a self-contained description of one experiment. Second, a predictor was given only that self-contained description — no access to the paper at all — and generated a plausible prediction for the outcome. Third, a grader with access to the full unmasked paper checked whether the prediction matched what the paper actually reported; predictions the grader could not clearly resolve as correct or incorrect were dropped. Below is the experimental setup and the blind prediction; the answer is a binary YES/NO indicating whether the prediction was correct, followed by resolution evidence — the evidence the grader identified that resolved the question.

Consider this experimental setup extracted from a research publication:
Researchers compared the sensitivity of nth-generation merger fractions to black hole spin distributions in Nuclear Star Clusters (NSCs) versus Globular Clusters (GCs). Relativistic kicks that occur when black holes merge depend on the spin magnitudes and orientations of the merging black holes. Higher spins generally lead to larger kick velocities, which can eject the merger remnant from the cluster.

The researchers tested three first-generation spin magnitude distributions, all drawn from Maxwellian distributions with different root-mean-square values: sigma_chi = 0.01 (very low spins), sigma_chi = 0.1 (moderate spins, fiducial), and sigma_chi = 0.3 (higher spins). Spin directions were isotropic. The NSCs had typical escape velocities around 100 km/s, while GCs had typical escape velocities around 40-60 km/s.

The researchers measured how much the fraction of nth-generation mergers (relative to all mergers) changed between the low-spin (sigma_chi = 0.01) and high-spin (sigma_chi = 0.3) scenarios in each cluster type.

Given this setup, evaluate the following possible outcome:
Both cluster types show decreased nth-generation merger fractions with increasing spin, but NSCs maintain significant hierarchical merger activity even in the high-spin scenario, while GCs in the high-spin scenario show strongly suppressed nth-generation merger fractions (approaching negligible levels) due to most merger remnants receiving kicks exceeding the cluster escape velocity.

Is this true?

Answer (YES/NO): NO